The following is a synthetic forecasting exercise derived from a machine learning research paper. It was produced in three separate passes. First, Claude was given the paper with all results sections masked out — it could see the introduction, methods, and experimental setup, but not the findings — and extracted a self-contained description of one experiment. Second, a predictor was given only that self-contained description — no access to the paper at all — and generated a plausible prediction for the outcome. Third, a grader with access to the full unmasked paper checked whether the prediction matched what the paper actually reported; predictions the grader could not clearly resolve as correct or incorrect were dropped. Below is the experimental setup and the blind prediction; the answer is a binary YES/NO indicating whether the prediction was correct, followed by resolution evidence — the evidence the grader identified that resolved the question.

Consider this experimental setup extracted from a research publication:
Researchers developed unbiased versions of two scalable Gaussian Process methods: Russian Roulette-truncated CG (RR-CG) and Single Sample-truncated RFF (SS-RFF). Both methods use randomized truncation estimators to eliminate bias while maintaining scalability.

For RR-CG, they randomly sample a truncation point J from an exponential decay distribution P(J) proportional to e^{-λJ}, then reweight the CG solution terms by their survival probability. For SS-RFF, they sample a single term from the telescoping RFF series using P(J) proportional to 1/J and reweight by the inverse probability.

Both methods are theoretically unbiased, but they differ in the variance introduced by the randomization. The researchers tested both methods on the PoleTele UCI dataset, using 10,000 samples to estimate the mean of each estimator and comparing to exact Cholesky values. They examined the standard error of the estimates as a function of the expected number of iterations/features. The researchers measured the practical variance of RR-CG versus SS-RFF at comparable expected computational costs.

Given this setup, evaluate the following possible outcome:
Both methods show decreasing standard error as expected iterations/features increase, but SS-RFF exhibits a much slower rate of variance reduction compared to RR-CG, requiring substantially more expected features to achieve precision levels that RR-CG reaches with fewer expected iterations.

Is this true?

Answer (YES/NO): YES